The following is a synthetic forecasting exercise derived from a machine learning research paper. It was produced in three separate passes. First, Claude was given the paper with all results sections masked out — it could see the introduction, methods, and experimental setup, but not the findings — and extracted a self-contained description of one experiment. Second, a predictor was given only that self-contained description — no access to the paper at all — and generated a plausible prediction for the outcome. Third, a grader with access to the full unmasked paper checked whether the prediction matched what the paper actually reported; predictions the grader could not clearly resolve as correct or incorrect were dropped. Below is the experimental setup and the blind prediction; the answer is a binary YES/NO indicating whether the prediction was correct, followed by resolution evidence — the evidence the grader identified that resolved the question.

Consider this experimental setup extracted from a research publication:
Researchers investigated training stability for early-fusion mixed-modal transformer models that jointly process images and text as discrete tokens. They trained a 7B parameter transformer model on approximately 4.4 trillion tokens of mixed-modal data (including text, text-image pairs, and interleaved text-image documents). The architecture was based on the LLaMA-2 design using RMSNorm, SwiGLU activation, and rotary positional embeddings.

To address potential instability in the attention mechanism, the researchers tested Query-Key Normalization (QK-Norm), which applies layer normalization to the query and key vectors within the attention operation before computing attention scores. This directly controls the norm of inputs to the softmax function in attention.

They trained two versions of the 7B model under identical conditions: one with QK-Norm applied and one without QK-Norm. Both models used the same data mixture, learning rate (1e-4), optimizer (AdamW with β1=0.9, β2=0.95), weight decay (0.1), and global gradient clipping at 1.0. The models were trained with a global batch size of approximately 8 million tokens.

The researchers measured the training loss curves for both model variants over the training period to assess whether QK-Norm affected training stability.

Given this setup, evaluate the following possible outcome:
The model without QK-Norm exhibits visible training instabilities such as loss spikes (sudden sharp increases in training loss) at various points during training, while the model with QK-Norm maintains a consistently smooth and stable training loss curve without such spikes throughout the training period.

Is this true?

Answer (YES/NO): NO